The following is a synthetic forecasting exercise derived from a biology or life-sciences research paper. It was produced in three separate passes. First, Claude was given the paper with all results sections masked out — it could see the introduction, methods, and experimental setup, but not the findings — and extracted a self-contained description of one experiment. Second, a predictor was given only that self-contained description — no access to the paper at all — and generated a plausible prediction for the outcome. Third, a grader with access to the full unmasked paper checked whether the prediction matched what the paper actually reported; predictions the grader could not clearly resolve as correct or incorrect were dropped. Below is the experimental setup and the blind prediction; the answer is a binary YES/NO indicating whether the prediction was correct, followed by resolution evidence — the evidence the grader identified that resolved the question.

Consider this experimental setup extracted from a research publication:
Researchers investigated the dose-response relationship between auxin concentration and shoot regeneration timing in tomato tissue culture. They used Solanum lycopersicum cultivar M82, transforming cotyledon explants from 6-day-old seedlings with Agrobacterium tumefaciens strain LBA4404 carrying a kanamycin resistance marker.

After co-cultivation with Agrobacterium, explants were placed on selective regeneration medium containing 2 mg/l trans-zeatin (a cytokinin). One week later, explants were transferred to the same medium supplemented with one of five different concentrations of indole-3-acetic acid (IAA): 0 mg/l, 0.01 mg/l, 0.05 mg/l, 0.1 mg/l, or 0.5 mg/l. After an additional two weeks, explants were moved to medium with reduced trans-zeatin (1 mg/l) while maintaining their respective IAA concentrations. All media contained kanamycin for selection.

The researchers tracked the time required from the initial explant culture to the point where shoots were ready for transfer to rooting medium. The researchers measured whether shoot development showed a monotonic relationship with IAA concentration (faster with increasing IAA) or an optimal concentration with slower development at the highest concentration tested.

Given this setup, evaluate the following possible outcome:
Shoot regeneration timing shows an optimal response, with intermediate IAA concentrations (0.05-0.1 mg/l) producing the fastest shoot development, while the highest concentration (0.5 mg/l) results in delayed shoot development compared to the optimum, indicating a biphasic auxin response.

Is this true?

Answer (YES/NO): YES